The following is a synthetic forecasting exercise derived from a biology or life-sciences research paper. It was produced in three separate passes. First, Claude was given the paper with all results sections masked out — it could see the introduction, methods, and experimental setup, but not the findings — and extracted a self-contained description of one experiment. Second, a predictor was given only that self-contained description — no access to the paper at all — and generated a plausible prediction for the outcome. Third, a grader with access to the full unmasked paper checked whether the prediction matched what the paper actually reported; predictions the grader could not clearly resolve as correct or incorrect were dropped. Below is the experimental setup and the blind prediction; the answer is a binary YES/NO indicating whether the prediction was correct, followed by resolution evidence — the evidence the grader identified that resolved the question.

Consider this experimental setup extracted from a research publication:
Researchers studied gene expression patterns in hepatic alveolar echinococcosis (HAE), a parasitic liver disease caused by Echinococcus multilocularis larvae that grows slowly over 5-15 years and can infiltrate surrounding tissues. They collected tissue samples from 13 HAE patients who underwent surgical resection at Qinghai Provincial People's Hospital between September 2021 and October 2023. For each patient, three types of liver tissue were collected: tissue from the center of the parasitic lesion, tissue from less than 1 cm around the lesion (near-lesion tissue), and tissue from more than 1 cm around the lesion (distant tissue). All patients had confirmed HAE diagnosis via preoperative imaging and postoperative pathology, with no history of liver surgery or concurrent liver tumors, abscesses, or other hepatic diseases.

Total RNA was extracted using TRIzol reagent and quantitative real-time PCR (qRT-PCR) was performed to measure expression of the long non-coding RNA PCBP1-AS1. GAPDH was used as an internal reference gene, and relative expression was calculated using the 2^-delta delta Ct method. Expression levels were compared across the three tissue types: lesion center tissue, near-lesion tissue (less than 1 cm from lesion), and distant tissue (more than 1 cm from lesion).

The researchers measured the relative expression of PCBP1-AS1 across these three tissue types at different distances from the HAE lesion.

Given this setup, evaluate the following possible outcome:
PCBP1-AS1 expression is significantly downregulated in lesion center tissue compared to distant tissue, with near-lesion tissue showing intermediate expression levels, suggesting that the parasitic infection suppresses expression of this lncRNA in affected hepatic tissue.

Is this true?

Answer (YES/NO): NO